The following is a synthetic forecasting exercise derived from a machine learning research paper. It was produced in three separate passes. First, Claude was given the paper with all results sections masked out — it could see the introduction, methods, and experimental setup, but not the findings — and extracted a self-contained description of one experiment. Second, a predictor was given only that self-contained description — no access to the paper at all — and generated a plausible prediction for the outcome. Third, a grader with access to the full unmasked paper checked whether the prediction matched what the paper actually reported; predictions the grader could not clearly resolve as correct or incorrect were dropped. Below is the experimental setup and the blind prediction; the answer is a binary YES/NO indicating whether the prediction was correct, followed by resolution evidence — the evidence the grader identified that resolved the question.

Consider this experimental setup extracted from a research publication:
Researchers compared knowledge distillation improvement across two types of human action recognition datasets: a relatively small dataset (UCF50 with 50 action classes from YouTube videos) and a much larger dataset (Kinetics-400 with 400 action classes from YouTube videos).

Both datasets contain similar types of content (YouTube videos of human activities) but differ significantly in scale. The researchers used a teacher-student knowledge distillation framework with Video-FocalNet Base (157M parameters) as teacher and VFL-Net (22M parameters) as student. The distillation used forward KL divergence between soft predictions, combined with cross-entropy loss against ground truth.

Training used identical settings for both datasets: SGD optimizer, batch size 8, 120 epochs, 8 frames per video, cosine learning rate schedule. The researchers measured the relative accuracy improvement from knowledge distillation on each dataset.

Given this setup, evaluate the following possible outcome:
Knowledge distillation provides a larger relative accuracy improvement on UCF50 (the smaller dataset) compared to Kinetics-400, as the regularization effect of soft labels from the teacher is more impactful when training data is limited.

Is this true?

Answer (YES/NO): NO